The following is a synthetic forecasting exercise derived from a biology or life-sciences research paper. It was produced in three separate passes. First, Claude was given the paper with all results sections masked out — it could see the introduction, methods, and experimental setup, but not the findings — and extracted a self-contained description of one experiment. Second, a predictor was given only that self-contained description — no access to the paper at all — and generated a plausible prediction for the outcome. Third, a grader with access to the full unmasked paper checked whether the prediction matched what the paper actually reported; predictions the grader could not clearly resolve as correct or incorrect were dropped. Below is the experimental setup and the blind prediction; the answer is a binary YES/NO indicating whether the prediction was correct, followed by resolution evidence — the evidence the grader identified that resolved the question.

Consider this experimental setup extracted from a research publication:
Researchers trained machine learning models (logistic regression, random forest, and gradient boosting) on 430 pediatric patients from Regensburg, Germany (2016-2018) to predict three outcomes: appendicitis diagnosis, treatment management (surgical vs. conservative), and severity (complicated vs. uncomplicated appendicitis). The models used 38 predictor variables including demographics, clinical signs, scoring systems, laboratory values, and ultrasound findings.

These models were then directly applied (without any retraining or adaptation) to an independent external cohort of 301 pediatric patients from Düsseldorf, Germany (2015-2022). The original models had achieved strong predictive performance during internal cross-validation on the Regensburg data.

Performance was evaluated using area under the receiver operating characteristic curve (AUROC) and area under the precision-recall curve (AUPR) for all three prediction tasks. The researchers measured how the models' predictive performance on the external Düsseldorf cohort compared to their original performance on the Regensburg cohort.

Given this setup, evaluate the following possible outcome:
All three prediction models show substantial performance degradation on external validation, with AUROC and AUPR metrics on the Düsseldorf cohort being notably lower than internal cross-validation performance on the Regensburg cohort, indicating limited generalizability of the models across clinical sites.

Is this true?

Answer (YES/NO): NO